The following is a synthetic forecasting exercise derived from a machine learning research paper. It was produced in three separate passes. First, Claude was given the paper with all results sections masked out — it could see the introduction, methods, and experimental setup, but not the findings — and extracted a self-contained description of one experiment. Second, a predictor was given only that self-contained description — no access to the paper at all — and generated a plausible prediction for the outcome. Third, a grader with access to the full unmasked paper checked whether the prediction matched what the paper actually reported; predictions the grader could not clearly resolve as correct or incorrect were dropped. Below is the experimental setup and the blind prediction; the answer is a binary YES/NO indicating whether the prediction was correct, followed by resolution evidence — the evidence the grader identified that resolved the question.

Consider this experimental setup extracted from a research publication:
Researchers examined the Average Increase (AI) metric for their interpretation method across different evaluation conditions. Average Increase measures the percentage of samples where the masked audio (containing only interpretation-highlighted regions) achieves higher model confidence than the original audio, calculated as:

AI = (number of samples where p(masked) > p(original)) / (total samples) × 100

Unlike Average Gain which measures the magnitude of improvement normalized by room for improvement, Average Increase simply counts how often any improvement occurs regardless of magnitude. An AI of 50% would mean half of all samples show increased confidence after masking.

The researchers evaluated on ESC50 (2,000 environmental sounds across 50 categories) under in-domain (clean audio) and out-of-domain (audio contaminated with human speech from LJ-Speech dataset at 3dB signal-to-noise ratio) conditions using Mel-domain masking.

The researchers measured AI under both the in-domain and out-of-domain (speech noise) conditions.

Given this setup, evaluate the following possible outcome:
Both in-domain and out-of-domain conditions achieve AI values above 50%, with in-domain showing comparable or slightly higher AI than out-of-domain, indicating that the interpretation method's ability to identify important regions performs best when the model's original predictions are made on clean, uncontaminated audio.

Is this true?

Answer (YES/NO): NO